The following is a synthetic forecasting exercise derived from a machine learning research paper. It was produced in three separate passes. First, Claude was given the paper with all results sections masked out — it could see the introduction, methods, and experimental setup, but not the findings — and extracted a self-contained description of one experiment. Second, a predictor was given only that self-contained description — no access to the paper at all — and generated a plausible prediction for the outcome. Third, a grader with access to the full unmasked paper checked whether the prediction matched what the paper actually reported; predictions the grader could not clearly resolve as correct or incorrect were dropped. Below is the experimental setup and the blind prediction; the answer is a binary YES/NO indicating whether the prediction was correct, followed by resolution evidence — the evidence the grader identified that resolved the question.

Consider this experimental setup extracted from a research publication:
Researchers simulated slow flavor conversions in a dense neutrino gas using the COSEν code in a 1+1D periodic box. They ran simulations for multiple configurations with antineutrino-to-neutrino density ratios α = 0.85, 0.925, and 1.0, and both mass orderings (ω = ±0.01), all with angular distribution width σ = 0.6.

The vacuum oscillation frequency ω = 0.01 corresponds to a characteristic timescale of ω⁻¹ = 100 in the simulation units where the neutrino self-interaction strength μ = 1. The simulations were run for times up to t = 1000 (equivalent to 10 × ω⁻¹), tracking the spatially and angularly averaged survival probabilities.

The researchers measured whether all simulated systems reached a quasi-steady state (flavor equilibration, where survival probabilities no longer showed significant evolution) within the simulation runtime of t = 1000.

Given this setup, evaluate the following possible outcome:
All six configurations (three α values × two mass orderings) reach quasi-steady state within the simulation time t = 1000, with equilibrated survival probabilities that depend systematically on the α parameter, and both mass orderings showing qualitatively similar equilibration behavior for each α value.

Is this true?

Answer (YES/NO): YES